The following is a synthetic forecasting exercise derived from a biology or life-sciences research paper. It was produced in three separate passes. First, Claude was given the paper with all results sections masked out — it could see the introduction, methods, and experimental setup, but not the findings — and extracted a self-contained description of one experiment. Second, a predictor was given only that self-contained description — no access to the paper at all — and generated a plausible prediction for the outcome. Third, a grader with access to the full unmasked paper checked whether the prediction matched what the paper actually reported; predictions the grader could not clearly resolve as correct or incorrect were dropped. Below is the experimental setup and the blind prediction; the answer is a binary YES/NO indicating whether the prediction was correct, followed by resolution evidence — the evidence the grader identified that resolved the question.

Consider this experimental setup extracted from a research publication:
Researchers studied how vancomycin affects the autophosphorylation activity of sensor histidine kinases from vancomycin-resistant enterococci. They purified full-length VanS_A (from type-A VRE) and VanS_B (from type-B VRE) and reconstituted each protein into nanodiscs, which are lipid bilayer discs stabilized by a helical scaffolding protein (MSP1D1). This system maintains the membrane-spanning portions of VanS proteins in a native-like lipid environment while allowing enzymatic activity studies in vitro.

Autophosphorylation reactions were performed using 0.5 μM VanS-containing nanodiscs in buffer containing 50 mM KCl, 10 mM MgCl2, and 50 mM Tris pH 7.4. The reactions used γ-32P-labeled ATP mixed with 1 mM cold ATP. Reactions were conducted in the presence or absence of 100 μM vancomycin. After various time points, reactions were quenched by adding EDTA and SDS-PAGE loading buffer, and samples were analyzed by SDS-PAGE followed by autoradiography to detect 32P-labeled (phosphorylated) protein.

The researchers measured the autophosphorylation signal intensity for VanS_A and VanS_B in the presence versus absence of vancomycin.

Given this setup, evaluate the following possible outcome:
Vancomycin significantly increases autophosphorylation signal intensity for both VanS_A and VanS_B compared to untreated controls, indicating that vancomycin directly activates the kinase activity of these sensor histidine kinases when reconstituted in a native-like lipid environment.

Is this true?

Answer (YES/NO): NO